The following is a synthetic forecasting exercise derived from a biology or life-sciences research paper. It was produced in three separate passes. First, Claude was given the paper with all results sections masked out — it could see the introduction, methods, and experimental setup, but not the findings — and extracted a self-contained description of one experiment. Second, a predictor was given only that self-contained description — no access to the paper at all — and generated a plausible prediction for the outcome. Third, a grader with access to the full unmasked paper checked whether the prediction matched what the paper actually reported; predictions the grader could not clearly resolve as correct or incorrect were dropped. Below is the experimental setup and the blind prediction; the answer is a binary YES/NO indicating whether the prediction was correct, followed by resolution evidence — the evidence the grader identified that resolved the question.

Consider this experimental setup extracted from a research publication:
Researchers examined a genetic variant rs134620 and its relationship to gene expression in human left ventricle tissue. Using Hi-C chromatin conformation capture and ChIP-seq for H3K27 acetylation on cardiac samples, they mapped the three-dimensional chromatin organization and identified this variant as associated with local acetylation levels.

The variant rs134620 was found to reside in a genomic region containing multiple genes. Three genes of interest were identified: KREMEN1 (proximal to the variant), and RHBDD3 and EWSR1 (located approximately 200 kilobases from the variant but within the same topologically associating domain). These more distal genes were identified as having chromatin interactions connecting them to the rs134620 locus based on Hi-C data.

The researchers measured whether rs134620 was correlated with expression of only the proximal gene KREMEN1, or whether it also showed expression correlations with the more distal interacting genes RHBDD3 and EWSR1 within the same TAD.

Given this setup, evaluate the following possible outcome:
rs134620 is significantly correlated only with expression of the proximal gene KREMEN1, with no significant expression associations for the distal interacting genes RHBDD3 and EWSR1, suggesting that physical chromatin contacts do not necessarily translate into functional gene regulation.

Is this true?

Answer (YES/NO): NO